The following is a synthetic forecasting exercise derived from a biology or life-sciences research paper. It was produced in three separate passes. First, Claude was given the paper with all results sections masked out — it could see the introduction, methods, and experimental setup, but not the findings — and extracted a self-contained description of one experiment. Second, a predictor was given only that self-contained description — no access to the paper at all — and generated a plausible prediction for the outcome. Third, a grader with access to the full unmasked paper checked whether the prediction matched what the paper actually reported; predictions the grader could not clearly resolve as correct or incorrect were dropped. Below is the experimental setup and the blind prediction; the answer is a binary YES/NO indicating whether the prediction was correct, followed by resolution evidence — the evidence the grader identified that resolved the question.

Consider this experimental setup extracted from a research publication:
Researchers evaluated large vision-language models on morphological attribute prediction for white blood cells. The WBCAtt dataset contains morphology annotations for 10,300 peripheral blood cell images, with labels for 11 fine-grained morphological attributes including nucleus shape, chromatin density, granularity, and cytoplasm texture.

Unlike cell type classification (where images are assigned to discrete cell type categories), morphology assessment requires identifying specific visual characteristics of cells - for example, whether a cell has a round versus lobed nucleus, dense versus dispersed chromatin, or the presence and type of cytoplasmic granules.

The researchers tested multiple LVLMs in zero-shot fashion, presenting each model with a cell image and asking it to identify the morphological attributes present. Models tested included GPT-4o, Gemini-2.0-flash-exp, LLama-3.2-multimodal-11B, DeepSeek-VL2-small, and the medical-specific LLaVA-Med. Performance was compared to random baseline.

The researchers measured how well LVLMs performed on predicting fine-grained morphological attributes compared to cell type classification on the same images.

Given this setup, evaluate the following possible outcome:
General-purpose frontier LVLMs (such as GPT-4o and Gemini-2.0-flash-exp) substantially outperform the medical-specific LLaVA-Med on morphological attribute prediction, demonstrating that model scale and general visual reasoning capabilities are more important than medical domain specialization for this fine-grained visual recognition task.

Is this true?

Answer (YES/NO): YES